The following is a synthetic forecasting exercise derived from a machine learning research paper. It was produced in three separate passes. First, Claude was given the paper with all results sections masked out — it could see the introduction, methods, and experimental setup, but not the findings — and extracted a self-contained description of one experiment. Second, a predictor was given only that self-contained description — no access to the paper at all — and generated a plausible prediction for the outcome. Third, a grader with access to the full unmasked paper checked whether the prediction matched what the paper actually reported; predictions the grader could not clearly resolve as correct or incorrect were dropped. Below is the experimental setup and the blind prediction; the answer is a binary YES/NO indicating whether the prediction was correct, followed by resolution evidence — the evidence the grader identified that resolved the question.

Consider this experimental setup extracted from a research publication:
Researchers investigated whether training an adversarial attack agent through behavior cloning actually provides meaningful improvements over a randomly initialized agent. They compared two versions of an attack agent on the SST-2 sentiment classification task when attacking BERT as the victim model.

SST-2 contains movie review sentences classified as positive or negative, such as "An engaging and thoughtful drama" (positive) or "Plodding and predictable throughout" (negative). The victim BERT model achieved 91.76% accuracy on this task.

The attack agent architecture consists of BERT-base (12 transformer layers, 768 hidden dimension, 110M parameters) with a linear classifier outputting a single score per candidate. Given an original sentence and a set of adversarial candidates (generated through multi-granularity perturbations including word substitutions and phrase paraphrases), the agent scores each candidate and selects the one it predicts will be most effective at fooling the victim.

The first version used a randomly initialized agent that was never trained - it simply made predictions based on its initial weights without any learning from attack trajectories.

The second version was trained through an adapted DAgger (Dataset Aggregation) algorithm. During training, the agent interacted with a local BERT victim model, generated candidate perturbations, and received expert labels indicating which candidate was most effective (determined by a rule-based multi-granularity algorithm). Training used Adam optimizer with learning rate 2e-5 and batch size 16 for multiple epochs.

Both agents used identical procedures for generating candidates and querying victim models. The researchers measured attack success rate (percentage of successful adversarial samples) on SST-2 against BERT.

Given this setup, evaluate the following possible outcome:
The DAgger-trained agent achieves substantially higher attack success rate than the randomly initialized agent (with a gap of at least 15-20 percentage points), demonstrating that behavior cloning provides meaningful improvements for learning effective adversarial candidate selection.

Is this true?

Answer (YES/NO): YES